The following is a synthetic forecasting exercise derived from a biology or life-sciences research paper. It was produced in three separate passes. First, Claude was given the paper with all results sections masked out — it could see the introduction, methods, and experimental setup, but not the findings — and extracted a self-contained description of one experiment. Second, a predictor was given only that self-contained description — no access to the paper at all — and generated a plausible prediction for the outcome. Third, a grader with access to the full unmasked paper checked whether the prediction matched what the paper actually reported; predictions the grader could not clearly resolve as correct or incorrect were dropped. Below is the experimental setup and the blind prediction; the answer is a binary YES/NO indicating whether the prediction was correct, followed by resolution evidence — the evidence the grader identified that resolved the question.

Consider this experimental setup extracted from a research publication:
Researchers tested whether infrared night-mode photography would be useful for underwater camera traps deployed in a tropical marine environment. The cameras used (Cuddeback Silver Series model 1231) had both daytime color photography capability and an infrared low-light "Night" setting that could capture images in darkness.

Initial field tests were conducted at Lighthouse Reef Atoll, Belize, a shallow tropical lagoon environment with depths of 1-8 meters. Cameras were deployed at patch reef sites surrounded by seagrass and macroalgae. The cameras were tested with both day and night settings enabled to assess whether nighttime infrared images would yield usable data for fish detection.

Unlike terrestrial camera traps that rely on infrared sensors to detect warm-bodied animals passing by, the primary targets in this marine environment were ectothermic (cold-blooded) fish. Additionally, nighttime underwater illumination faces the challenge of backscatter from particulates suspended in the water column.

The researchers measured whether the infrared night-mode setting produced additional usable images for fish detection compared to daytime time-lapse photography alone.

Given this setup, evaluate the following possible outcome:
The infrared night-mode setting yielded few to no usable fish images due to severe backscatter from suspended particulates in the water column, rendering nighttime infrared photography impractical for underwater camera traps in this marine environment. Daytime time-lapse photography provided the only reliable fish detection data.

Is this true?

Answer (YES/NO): YES